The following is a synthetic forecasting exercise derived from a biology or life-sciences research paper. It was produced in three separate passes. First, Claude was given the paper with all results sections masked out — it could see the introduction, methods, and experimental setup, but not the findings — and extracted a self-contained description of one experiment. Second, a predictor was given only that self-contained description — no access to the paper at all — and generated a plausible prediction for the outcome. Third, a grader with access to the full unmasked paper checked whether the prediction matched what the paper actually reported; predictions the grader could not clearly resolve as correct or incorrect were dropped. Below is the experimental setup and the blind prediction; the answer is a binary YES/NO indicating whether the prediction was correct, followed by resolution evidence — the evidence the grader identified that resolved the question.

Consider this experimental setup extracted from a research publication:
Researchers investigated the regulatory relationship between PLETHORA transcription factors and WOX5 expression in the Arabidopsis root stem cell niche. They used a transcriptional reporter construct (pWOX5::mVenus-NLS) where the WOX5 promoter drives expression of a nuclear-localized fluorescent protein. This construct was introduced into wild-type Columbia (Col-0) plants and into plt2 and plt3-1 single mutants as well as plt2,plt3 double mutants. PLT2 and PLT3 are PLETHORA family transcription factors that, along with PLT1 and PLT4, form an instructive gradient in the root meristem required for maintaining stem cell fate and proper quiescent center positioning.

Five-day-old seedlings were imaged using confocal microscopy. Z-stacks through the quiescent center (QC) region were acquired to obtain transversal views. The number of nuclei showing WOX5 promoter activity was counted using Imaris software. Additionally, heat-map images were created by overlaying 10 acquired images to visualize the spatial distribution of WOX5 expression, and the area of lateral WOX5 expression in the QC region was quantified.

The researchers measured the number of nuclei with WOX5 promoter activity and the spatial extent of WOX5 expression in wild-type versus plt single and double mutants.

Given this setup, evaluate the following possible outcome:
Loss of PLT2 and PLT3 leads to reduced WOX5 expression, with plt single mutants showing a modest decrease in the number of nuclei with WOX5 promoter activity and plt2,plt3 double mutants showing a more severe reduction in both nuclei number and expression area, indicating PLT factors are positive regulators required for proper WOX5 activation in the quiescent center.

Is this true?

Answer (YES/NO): NO